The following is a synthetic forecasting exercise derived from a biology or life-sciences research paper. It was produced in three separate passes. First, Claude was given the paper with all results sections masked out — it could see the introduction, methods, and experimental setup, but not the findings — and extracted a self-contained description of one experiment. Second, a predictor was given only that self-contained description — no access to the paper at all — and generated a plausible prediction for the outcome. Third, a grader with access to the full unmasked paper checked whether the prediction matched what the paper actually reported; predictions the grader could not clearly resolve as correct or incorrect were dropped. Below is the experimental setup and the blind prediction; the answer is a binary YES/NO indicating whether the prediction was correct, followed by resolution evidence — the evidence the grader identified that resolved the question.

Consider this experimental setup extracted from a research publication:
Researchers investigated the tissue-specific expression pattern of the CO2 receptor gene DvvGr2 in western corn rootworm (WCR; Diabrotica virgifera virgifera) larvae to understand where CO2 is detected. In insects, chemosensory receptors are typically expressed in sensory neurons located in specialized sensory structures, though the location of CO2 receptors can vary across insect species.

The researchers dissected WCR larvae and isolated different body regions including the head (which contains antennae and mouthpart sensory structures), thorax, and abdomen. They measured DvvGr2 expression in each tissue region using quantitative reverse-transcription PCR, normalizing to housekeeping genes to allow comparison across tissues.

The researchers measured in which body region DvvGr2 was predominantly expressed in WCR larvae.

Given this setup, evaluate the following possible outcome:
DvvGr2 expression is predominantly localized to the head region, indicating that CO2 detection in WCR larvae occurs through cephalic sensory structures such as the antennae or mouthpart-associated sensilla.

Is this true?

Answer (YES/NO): YES